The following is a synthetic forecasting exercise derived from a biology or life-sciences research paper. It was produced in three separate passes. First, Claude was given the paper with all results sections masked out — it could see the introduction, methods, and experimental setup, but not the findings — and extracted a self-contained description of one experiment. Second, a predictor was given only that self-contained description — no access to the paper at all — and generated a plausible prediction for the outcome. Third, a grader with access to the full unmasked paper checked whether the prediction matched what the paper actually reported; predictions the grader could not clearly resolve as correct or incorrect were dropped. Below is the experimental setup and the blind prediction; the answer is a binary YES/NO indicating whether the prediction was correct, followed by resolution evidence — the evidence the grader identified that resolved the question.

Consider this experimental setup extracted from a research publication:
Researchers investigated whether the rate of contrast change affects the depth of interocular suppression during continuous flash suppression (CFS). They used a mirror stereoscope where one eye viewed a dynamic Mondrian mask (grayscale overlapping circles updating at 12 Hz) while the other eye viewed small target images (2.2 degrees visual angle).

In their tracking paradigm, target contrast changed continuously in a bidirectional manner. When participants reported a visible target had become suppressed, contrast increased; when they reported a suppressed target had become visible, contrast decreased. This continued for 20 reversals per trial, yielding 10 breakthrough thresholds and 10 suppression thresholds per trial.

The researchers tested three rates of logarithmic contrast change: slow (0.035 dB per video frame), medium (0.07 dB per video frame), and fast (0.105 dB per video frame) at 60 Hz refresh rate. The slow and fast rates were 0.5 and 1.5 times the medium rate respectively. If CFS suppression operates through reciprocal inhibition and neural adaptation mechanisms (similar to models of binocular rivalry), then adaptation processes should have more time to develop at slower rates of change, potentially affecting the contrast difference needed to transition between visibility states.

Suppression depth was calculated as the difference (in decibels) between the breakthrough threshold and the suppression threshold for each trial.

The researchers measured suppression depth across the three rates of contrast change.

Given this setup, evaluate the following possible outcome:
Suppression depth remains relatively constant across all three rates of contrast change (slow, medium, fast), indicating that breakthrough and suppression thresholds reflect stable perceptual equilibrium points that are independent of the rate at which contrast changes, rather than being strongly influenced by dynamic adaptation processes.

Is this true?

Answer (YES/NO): NO